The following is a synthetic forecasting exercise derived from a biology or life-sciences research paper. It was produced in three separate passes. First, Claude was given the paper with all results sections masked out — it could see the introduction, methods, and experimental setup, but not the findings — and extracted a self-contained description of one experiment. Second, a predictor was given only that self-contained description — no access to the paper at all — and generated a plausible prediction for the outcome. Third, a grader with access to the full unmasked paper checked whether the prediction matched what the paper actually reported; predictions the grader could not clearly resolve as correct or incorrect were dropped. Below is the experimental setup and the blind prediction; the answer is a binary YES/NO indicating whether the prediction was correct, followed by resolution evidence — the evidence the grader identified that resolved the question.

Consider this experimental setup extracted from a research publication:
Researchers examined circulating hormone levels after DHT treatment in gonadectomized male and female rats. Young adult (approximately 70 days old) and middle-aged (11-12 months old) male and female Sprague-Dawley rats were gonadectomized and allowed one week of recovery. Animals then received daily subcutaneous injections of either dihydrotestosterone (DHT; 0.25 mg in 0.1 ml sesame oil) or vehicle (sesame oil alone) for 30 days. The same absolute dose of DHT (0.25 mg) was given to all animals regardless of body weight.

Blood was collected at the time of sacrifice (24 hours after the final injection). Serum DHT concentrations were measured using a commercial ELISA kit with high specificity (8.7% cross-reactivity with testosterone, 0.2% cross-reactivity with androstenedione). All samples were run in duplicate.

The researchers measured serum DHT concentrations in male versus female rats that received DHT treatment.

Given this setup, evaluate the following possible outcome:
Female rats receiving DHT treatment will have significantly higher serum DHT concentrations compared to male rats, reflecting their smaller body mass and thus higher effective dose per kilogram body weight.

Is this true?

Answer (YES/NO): YES